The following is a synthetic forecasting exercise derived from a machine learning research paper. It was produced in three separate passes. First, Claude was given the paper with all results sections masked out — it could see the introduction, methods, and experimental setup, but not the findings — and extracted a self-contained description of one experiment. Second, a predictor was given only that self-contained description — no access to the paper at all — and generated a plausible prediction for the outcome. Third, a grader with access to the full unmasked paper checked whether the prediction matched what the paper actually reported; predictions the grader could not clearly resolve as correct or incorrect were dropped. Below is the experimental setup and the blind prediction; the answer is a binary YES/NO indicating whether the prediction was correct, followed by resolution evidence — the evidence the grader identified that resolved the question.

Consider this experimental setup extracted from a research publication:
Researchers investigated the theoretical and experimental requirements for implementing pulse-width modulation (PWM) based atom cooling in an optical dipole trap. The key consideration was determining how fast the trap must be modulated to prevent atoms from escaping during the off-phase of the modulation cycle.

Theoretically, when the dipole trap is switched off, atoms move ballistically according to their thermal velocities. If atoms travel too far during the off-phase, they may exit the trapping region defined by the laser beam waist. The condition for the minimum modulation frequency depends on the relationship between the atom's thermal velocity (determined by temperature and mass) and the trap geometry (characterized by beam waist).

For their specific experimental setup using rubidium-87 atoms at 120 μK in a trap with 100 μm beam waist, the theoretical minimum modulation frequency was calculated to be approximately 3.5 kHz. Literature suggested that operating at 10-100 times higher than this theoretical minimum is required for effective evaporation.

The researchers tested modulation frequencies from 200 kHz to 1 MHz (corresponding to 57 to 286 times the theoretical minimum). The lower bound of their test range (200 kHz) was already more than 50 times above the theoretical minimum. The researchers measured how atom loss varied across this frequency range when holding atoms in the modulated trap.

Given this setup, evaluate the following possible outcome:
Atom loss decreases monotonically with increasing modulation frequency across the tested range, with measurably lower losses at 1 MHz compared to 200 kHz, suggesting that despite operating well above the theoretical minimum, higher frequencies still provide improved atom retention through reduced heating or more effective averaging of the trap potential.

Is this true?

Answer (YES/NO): YES